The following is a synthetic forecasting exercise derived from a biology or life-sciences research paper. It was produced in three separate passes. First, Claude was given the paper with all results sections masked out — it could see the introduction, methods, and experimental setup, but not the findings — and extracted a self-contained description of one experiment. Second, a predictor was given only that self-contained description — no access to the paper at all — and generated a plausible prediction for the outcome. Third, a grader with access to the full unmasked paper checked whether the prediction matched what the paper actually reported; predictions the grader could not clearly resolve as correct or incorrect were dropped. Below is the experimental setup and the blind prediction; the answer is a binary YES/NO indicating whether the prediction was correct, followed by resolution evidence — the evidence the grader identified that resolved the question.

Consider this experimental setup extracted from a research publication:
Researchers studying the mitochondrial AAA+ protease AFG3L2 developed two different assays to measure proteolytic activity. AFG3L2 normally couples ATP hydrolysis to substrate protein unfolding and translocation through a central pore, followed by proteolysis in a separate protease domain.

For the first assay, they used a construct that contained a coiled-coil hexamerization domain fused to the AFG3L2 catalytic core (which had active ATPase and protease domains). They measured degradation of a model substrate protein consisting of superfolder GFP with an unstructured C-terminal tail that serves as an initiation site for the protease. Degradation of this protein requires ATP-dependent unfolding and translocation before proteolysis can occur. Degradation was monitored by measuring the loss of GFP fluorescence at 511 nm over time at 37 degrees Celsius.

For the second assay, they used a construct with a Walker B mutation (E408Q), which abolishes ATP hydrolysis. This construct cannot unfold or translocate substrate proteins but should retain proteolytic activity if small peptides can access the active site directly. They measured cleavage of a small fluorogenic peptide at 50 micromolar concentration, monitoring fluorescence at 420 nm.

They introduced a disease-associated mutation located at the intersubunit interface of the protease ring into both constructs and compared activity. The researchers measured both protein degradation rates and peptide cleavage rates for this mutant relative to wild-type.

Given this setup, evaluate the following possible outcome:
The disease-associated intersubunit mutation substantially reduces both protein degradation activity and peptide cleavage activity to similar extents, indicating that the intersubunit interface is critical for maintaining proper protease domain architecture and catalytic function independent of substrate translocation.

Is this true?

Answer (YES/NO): NO